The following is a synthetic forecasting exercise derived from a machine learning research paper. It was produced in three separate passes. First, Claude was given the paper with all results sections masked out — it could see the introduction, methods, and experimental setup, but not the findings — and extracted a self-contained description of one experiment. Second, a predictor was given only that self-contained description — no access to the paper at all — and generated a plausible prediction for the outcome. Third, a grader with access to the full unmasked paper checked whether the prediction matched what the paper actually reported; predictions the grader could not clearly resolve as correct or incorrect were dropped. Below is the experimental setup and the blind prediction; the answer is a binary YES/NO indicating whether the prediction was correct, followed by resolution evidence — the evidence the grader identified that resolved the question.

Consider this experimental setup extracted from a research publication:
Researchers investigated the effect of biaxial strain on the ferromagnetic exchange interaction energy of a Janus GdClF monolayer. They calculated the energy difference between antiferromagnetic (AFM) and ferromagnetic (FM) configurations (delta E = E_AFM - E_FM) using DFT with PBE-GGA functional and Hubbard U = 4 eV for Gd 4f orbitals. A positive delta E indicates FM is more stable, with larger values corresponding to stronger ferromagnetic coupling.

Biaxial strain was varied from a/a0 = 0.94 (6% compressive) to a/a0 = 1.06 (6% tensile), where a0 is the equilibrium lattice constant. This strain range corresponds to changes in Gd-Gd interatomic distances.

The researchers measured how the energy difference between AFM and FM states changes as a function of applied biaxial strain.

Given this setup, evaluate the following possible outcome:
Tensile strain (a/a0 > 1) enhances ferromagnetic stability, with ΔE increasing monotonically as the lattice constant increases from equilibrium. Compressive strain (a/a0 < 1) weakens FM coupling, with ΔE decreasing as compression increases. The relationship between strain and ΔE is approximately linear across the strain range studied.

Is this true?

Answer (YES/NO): NO